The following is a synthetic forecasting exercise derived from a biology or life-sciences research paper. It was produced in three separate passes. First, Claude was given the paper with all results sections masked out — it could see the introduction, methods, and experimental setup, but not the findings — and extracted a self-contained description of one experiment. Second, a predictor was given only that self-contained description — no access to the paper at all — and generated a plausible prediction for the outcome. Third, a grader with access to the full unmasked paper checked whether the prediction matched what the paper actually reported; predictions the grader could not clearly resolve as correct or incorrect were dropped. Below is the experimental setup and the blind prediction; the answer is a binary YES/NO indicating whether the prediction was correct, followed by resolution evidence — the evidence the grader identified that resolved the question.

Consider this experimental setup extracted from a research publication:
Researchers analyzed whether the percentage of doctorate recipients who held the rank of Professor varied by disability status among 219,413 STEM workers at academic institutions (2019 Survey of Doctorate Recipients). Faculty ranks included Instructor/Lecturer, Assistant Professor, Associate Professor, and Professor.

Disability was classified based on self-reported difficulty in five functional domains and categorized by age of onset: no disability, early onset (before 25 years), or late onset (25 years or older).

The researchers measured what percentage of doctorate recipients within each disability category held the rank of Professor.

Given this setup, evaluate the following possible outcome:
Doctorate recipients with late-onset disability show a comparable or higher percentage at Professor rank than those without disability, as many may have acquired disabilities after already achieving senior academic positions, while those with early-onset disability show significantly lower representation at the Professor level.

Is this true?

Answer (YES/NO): YES